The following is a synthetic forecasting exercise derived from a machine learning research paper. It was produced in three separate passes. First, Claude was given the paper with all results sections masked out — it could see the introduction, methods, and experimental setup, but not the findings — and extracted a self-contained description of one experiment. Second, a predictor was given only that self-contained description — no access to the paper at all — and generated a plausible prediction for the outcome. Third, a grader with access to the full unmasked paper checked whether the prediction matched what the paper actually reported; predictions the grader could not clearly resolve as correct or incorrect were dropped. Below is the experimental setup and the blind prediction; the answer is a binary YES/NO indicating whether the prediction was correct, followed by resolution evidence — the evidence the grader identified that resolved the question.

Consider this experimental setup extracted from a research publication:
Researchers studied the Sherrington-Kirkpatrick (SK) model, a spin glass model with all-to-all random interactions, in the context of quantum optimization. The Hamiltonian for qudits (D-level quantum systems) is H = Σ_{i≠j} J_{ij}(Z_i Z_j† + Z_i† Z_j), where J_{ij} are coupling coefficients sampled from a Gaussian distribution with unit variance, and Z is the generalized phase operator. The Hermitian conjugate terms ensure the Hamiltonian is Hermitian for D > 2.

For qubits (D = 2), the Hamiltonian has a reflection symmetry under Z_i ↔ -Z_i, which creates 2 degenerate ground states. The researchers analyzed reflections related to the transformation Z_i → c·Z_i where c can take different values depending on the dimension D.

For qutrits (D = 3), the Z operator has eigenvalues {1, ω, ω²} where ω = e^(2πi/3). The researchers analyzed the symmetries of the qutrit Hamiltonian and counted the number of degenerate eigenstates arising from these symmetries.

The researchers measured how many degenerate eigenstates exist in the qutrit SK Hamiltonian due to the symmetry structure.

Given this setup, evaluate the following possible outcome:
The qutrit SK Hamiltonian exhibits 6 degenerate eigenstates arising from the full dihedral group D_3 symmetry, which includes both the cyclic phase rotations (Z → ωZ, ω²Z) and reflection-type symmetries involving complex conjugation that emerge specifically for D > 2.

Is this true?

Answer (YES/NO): NO